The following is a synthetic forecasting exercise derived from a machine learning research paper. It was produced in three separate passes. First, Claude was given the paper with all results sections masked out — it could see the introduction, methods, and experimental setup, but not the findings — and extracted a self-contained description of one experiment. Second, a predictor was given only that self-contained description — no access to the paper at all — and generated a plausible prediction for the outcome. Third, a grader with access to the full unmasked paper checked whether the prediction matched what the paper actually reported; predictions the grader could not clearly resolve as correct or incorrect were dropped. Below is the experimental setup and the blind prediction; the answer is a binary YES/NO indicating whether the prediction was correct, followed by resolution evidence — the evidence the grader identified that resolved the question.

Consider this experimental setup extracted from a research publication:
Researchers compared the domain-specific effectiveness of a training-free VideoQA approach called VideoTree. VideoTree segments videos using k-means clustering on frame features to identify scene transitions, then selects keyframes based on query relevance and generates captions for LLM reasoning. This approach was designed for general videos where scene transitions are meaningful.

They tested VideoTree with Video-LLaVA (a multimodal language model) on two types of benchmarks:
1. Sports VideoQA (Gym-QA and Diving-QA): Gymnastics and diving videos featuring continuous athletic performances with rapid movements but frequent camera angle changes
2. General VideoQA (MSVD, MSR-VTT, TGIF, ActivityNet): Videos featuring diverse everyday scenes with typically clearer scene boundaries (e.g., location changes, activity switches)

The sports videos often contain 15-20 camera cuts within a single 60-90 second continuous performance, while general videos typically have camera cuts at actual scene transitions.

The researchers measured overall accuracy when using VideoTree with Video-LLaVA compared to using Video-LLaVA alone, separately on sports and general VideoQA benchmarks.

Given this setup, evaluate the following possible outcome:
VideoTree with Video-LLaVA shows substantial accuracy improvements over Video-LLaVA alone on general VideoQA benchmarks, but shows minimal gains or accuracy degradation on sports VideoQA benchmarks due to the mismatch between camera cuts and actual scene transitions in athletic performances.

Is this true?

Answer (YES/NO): NO